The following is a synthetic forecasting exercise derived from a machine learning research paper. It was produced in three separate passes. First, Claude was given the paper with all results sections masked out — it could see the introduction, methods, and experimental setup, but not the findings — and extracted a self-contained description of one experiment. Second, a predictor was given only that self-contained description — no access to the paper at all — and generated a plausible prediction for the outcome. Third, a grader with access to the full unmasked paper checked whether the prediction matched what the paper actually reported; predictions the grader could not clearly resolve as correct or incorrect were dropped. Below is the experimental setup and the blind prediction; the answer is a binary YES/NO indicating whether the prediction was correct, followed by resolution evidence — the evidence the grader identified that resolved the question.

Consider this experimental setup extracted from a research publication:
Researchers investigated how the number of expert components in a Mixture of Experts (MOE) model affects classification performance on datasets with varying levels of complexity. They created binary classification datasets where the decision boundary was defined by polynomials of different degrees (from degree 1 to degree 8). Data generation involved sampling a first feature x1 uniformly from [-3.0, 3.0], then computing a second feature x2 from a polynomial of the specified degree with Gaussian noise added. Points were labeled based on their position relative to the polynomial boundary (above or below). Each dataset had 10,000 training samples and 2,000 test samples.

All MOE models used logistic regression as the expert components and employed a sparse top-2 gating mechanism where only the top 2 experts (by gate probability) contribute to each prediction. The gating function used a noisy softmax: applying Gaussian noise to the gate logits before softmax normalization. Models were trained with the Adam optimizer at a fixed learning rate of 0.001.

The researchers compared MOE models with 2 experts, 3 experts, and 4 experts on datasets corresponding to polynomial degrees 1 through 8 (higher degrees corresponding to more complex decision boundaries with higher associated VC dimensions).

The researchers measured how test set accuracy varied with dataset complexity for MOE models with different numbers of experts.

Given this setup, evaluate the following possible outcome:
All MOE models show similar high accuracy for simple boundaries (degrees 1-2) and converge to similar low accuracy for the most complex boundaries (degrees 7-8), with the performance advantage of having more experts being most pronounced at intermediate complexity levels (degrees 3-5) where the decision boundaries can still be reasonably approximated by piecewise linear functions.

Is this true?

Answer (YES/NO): NO